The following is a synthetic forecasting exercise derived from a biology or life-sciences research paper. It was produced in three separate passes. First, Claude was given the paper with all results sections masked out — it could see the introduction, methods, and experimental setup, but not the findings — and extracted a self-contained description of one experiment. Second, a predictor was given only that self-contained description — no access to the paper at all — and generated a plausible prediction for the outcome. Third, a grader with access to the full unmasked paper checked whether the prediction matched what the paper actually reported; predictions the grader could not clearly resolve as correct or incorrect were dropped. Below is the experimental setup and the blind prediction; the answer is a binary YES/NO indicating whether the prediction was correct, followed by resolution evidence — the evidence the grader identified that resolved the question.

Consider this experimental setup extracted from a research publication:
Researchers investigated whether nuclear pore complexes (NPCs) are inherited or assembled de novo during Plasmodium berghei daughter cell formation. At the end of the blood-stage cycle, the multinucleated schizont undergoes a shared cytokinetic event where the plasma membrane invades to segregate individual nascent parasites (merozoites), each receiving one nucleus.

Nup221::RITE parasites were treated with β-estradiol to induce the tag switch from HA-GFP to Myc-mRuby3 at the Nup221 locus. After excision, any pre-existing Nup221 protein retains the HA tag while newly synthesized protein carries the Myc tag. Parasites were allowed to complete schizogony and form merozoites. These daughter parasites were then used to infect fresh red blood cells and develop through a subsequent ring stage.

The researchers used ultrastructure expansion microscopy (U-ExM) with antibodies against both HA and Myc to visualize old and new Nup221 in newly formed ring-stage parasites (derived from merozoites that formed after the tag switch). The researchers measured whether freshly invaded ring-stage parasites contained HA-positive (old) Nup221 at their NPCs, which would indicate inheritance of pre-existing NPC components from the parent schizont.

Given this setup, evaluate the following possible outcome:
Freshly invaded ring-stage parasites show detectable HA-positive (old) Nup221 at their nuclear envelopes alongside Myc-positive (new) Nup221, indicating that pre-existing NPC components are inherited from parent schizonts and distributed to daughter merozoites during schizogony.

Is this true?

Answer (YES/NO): YES